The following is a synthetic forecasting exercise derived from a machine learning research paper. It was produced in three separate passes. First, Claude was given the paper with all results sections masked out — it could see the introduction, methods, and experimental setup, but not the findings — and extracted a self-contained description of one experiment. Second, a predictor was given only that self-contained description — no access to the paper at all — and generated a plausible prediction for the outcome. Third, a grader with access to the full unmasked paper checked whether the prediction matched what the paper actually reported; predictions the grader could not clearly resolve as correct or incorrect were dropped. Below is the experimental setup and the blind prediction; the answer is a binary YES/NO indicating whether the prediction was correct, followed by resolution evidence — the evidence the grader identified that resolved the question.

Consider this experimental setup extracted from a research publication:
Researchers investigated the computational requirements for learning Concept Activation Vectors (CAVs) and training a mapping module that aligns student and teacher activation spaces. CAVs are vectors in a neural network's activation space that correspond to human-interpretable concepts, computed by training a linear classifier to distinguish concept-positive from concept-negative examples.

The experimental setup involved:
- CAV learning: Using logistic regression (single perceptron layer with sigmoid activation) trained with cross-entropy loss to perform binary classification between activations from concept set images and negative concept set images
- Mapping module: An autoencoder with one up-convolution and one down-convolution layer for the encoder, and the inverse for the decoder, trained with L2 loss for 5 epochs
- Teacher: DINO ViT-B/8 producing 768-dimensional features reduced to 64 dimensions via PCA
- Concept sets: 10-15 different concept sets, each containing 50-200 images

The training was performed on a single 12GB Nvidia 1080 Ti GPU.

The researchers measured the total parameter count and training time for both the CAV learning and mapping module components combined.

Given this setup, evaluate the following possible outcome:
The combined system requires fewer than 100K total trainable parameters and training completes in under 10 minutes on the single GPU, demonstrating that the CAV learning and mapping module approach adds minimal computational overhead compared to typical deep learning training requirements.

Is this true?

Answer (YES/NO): NO